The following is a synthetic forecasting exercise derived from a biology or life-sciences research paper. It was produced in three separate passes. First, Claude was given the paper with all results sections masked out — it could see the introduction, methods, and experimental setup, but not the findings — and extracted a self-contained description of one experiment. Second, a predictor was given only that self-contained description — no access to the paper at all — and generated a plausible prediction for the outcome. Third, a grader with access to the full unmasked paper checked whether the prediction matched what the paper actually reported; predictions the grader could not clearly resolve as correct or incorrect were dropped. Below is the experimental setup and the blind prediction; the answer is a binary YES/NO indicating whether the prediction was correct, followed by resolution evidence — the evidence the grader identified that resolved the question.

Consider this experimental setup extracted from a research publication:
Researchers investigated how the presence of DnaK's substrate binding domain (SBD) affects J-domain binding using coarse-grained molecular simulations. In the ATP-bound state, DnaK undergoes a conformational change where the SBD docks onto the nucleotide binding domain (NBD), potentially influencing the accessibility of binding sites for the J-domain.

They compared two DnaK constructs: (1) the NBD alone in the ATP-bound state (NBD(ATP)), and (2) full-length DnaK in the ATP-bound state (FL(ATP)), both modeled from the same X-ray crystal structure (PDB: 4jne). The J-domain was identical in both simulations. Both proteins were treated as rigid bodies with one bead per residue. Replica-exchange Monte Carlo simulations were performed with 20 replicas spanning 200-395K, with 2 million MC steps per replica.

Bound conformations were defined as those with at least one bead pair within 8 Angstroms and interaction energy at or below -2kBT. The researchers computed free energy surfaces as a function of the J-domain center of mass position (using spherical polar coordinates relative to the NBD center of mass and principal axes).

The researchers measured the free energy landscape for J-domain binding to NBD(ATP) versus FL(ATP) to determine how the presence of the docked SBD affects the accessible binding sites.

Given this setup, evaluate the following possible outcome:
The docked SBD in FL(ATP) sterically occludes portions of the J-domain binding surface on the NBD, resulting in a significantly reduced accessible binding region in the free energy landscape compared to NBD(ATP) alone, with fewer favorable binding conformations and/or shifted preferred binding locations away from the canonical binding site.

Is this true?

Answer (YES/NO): NO